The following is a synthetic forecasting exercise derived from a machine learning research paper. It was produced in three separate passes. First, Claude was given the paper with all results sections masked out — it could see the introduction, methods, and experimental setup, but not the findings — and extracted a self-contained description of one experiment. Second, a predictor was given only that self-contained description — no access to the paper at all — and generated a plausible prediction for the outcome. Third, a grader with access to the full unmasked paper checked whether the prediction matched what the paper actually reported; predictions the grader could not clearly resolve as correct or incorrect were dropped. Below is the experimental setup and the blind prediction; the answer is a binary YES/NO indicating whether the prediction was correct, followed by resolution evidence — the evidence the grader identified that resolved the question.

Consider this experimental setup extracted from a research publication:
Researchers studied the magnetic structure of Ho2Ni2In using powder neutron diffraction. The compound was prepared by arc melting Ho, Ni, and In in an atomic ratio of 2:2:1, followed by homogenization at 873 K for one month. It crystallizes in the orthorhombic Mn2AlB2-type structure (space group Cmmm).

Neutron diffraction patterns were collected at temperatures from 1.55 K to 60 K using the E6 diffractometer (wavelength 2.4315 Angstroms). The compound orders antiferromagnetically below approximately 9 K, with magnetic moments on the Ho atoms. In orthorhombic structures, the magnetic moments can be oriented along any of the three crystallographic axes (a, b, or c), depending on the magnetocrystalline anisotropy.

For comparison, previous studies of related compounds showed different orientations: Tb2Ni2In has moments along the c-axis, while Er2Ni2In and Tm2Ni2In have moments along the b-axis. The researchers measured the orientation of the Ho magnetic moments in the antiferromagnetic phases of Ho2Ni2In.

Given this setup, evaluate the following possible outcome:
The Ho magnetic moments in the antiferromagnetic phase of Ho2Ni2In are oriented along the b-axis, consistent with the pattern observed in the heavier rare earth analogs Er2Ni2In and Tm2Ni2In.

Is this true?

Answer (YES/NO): NO